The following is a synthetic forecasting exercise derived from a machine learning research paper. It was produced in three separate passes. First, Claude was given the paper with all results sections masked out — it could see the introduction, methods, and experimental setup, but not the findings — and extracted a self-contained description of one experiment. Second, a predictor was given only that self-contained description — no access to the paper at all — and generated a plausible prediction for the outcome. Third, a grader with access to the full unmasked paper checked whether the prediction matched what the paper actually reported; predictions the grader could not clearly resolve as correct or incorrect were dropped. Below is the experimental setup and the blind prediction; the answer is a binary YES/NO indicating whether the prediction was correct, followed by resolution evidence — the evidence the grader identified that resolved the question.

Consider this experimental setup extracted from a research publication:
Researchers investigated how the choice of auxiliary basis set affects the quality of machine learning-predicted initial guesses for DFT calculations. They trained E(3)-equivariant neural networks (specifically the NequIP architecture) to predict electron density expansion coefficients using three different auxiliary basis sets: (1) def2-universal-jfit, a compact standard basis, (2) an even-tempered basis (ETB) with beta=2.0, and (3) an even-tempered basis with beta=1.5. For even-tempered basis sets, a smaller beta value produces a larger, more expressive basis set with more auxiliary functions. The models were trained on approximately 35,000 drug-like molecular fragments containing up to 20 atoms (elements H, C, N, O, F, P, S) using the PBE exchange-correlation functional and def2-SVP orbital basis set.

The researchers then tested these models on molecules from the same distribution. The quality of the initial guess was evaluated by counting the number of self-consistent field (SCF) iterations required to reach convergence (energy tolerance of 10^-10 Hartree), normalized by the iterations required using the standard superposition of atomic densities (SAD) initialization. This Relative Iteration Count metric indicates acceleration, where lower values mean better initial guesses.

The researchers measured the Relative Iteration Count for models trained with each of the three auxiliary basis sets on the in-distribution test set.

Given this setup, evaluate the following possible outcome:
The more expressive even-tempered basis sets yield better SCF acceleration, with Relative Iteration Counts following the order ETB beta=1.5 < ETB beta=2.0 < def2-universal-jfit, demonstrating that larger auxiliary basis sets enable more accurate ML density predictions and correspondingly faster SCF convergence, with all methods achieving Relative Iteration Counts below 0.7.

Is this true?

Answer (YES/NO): NO